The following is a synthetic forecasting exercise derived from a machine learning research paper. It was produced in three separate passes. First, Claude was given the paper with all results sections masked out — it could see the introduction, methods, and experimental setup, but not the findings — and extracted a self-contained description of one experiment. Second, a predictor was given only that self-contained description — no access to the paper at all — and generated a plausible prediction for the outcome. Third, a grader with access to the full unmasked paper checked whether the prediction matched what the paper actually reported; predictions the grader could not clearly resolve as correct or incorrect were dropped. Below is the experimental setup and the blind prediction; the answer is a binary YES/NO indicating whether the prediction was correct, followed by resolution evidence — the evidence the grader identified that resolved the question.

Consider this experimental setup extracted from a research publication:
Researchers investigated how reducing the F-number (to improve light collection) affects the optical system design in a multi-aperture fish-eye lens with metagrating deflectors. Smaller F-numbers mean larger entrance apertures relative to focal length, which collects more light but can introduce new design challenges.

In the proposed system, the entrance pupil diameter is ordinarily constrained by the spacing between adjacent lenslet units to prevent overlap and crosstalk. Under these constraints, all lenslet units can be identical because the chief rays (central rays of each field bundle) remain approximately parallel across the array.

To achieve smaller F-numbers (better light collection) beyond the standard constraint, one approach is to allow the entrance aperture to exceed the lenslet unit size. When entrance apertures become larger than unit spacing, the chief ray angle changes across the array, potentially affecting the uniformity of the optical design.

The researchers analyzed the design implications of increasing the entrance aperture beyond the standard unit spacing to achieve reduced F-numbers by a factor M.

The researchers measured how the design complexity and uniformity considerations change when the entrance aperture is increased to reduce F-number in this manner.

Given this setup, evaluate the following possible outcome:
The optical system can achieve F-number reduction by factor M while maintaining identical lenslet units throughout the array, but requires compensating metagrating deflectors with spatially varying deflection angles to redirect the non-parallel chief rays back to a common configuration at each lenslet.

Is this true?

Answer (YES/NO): NO